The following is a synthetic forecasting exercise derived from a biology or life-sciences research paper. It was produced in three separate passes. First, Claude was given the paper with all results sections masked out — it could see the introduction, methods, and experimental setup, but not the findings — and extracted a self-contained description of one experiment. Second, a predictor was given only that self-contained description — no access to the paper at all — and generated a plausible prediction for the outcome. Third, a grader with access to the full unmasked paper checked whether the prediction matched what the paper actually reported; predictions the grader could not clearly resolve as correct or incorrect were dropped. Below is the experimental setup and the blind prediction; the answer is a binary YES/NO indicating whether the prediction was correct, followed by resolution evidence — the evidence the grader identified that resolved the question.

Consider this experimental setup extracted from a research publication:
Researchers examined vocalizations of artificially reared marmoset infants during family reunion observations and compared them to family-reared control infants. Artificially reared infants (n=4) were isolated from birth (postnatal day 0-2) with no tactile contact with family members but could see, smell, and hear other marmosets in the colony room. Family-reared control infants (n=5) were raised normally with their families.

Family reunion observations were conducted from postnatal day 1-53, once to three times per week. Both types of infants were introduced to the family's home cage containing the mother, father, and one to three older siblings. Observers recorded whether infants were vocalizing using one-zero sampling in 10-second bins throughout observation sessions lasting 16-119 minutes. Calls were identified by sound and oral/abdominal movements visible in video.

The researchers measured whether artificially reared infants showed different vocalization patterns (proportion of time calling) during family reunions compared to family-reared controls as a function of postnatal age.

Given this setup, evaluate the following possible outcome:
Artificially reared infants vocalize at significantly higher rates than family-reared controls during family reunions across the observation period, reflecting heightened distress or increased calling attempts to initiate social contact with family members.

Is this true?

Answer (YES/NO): NO